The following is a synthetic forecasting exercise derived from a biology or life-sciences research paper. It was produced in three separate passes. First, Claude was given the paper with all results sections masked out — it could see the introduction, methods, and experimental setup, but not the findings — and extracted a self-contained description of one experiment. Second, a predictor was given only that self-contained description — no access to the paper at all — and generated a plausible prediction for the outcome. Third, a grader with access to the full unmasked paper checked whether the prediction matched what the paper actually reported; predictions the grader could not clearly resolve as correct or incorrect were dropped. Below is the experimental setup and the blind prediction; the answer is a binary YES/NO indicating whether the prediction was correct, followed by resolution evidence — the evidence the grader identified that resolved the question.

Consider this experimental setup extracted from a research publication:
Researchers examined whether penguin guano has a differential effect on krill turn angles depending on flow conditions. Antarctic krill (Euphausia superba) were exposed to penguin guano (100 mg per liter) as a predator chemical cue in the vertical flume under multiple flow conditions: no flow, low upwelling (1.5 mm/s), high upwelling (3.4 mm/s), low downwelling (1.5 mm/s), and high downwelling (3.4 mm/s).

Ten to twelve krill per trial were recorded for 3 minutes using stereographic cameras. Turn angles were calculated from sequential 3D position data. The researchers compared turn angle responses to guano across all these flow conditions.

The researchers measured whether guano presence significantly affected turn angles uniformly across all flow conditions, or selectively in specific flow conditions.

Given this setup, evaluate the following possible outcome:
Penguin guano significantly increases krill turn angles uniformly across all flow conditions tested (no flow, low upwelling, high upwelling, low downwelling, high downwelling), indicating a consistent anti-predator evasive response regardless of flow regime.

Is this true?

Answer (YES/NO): NO